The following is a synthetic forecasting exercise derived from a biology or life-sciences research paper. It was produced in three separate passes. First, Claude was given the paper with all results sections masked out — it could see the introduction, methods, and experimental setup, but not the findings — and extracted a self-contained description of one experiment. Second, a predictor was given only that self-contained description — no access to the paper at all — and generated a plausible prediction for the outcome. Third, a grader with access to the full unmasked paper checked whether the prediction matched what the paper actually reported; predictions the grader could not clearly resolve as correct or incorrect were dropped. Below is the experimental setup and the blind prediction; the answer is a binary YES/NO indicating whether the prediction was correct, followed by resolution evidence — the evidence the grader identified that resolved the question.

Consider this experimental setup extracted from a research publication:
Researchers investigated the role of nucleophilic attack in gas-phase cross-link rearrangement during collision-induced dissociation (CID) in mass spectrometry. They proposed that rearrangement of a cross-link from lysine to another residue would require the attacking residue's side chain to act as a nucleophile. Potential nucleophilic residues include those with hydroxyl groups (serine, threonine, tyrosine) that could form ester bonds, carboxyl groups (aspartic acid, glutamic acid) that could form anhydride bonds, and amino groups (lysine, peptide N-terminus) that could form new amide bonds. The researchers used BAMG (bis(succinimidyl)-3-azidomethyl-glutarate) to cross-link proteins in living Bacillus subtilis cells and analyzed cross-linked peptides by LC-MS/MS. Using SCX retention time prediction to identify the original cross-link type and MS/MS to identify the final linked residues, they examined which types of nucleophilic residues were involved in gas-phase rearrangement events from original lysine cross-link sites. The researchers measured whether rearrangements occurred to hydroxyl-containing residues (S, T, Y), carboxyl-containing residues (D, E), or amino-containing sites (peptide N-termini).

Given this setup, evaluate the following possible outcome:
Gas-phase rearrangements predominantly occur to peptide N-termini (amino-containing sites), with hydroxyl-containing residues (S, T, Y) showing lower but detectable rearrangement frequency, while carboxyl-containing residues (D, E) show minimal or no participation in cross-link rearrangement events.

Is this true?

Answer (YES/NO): NO